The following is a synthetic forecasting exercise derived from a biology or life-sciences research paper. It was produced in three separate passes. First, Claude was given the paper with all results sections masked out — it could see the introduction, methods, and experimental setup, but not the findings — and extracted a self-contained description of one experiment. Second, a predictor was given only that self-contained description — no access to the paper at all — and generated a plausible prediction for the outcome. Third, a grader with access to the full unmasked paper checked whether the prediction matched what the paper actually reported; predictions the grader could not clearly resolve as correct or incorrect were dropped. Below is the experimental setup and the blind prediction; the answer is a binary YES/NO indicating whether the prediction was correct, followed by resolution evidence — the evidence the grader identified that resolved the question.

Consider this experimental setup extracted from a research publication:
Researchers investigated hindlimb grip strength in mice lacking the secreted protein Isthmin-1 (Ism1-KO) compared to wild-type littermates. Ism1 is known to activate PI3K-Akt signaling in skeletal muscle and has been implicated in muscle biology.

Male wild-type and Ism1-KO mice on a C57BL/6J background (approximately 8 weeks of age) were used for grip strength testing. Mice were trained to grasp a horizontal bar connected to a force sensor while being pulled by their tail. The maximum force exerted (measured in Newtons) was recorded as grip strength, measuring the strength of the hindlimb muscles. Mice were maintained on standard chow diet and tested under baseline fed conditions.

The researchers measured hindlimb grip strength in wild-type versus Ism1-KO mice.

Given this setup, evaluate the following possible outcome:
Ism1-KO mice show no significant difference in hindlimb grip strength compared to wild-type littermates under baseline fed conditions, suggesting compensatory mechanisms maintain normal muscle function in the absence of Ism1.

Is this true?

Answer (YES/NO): NO